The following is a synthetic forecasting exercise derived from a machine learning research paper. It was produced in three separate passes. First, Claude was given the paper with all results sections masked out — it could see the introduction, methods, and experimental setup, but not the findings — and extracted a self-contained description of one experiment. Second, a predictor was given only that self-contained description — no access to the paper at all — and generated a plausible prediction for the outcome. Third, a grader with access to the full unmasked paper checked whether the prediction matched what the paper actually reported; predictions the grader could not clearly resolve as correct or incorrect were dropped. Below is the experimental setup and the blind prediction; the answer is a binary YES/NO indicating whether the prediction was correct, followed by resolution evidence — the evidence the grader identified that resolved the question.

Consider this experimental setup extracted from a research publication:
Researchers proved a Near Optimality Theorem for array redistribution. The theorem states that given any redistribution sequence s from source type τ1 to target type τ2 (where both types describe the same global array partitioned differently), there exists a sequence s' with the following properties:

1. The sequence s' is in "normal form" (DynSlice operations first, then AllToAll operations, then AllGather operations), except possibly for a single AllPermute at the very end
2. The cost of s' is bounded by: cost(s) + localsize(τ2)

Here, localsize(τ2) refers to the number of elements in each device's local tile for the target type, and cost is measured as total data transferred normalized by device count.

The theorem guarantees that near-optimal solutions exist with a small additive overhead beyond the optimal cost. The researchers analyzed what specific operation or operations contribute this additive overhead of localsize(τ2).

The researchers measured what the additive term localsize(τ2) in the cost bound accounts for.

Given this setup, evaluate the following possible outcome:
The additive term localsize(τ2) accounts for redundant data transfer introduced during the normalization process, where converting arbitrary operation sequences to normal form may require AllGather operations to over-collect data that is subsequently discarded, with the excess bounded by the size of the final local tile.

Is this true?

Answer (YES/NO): NO